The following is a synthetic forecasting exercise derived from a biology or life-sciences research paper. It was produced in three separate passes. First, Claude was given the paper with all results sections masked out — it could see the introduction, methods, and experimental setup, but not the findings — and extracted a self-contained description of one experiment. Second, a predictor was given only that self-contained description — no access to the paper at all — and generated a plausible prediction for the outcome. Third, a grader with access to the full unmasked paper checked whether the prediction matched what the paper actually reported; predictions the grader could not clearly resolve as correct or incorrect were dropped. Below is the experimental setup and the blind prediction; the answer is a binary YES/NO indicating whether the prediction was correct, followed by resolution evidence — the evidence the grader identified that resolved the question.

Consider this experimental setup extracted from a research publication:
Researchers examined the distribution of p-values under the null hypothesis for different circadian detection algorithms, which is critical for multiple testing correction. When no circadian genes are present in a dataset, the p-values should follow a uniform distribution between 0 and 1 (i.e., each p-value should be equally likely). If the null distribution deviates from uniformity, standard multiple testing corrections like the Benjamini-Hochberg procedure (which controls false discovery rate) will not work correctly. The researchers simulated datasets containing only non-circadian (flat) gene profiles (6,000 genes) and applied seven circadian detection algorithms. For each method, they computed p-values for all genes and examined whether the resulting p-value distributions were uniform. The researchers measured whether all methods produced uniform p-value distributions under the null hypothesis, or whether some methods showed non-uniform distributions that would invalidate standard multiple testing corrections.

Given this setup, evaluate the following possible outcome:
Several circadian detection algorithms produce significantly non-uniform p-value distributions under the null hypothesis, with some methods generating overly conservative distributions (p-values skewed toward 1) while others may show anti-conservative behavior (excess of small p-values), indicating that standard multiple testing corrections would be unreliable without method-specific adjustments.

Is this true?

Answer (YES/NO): YES